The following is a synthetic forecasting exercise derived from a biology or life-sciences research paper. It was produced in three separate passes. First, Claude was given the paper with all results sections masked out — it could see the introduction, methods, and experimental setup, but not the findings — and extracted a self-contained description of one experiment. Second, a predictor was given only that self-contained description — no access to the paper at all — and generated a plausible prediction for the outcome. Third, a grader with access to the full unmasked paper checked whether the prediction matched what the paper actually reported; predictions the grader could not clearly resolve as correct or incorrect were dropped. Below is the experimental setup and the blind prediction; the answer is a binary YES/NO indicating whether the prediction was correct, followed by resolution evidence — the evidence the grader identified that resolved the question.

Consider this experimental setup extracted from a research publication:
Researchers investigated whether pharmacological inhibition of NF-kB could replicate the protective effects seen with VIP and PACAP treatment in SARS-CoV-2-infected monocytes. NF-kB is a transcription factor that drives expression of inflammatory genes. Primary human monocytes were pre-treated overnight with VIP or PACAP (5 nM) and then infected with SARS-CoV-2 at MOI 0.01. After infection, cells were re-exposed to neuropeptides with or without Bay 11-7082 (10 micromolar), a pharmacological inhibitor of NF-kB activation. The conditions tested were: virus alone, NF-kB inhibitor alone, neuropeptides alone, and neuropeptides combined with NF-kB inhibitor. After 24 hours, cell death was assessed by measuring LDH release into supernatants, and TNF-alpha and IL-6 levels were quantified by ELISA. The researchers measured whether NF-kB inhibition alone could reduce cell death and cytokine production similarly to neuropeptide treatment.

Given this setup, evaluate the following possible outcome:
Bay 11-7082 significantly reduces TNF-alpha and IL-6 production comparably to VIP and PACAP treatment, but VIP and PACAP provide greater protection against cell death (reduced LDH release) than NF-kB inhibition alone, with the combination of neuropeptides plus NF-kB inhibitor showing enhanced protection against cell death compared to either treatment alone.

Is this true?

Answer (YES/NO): NO